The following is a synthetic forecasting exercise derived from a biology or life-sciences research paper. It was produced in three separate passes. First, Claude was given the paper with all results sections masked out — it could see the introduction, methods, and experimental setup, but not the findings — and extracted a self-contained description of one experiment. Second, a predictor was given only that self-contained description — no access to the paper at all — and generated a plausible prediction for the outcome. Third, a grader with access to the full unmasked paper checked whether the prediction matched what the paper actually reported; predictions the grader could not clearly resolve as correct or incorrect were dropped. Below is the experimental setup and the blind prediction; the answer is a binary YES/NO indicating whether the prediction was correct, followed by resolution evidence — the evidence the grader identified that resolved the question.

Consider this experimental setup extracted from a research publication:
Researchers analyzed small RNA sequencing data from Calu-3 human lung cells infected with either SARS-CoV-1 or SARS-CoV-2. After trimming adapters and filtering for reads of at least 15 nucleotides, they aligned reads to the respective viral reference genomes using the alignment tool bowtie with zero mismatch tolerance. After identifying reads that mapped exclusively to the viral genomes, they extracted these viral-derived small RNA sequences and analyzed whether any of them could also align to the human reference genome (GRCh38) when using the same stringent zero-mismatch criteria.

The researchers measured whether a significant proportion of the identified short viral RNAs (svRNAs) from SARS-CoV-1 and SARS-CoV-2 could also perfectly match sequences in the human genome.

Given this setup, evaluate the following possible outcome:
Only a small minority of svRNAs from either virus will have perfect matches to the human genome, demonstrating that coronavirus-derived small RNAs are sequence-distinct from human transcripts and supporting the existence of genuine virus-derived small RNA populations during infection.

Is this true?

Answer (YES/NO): NO